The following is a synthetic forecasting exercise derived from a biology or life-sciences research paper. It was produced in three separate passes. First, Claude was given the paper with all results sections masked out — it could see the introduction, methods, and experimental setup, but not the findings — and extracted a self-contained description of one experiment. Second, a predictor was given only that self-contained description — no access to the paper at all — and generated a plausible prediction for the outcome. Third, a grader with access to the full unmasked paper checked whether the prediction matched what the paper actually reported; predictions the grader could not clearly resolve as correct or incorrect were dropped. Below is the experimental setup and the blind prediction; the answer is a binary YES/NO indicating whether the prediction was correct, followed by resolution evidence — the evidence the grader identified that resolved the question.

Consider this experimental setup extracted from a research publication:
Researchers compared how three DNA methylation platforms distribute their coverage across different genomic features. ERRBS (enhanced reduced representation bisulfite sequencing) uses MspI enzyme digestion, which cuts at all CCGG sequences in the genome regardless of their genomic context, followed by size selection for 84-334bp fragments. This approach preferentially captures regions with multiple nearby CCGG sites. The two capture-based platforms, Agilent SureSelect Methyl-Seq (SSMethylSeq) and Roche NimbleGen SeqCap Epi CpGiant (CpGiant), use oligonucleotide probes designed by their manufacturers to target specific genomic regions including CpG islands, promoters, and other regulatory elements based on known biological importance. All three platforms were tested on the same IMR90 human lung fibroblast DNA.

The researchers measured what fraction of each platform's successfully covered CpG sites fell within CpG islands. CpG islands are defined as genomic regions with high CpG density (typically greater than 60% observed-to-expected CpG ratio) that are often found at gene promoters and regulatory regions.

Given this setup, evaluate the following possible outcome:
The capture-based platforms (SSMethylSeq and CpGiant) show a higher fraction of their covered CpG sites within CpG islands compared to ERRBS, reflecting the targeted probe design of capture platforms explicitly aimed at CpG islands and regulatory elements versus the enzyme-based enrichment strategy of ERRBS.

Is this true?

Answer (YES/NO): YES